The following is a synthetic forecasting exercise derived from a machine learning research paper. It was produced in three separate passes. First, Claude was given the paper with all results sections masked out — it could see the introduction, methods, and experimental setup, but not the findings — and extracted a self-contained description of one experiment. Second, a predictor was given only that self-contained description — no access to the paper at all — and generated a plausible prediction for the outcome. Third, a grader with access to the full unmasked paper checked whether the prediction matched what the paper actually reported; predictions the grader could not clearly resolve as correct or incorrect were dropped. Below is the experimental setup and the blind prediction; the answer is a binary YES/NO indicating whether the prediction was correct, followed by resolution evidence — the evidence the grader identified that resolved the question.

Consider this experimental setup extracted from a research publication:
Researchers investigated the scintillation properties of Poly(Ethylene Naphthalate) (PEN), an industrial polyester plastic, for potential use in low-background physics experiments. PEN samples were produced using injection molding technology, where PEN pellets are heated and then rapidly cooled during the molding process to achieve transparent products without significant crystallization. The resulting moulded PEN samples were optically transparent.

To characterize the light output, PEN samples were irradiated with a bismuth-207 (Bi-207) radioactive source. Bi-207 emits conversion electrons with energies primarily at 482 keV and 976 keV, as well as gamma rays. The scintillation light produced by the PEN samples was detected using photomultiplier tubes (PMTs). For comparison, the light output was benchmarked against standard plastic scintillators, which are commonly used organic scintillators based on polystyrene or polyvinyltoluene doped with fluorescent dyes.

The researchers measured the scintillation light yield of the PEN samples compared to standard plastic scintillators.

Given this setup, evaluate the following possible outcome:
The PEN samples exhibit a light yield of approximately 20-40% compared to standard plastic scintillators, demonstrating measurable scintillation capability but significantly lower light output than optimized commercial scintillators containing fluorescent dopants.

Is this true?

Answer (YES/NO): YES